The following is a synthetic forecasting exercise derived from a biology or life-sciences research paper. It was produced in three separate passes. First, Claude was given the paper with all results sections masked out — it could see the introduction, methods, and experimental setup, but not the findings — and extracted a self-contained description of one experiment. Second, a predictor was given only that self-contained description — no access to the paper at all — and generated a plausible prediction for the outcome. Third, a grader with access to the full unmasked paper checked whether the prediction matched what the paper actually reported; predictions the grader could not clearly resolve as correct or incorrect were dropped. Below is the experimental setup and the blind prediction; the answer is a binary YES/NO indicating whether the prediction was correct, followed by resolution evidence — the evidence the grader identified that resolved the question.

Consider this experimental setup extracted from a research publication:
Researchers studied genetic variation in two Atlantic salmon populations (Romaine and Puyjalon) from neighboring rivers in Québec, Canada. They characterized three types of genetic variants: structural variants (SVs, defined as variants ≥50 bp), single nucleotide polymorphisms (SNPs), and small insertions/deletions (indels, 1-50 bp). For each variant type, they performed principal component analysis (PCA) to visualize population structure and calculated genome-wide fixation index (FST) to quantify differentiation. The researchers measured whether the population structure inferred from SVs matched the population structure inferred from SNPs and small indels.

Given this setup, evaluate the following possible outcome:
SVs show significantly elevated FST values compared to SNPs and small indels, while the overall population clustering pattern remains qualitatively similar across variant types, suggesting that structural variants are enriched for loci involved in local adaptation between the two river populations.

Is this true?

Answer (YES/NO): NO